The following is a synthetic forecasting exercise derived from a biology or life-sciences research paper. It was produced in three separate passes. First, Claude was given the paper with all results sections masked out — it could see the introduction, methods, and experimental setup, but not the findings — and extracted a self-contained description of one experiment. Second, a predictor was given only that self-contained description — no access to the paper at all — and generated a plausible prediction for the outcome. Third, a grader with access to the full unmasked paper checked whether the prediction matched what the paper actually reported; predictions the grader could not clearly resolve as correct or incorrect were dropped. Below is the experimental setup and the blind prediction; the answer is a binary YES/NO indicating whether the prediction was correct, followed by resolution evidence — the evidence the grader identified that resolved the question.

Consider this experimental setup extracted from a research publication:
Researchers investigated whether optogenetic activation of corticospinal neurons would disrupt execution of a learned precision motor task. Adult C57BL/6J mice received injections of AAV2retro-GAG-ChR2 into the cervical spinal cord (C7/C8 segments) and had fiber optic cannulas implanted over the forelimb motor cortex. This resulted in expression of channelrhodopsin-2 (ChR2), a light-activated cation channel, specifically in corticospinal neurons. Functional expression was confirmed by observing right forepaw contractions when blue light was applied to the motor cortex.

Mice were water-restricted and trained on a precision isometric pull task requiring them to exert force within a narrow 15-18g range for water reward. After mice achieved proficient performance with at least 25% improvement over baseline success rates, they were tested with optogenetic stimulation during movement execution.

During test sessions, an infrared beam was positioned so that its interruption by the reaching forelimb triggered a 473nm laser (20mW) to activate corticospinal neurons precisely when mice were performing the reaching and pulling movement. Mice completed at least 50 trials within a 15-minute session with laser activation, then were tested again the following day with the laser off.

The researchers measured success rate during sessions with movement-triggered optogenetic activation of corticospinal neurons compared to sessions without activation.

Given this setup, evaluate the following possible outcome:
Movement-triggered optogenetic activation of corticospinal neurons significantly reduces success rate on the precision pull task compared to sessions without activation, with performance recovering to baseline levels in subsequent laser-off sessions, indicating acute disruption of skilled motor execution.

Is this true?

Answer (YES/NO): YES